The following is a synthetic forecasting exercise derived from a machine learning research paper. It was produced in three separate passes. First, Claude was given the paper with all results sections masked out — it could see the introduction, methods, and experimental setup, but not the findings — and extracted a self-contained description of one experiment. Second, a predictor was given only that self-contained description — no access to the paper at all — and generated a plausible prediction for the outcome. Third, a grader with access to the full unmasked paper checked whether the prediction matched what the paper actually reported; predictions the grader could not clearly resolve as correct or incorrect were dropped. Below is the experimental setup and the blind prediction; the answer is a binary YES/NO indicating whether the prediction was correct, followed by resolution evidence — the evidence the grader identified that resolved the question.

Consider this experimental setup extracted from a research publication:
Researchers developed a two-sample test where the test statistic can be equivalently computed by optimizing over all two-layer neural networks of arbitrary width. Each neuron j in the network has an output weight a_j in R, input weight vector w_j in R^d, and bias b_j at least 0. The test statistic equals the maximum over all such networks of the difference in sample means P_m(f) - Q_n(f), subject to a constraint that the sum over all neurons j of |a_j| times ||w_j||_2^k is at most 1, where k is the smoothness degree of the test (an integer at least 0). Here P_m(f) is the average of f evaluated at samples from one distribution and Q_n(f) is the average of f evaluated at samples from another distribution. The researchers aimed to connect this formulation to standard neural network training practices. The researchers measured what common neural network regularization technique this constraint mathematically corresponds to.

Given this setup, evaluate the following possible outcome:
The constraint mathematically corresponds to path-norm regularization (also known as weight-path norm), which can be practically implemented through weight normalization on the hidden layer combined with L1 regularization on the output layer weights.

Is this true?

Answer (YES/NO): NO